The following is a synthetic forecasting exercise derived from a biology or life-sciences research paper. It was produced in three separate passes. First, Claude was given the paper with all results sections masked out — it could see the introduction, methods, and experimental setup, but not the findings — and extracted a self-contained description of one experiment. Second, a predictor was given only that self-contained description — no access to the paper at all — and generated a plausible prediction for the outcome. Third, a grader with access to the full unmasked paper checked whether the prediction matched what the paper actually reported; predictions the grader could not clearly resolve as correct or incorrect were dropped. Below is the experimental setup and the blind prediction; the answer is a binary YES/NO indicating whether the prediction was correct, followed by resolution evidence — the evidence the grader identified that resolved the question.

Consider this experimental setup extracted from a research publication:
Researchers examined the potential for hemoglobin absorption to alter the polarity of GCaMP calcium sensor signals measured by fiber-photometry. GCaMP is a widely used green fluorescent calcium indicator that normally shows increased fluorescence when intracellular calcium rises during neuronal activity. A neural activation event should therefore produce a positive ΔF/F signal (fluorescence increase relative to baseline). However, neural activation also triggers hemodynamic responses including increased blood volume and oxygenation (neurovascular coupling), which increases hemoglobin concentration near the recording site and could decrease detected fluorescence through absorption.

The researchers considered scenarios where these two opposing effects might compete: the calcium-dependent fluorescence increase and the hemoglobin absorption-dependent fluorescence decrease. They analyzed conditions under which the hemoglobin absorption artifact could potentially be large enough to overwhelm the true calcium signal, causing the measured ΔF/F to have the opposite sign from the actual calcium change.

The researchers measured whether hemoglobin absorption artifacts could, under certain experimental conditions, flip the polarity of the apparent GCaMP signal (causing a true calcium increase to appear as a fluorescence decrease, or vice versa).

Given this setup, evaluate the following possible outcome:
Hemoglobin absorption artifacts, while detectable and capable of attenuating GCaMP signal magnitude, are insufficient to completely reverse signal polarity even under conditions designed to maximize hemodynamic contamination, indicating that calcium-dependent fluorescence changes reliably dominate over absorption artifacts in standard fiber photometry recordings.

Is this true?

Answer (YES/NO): NO